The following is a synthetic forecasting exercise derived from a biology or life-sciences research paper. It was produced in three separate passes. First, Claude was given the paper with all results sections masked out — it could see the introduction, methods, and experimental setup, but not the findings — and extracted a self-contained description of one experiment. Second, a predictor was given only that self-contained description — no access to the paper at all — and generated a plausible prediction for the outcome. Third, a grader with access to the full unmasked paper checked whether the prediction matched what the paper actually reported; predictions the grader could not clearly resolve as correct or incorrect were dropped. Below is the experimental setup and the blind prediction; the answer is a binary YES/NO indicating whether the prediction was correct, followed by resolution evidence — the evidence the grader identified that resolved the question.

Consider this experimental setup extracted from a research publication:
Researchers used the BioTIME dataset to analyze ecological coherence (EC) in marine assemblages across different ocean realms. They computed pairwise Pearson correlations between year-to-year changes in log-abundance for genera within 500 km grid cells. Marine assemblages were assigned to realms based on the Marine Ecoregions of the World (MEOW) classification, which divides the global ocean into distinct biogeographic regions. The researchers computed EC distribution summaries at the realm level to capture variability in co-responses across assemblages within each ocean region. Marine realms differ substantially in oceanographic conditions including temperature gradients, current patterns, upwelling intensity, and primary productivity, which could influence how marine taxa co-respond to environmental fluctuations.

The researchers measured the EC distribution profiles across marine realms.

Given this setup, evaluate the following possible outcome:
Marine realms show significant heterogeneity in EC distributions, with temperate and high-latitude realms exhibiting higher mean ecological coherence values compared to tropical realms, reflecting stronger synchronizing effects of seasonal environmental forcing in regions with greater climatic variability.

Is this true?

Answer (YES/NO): NO